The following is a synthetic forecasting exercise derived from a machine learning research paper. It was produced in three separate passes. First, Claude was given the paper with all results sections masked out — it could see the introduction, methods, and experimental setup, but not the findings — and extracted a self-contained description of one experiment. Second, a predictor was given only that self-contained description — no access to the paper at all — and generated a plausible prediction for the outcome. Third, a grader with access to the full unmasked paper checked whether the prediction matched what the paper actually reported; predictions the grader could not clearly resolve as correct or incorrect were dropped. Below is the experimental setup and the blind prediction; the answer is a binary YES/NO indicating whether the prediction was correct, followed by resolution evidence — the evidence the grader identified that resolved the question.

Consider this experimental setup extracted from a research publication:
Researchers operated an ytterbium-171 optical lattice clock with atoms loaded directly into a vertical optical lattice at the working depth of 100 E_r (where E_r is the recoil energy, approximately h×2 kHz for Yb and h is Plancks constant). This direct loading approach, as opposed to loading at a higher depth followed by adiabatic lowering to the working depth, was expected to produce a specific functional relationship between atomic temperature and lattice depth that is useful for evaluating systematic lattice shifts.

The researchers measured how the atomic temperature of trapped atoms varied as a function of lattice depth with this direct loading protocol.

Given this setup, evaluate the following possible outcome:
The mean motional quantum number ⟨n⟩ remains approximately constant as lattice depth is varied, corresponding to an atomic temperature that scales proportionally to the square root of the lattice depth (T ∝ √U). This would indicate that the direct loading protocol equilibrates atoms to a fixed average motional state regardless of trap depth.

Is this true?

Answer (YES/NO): NO